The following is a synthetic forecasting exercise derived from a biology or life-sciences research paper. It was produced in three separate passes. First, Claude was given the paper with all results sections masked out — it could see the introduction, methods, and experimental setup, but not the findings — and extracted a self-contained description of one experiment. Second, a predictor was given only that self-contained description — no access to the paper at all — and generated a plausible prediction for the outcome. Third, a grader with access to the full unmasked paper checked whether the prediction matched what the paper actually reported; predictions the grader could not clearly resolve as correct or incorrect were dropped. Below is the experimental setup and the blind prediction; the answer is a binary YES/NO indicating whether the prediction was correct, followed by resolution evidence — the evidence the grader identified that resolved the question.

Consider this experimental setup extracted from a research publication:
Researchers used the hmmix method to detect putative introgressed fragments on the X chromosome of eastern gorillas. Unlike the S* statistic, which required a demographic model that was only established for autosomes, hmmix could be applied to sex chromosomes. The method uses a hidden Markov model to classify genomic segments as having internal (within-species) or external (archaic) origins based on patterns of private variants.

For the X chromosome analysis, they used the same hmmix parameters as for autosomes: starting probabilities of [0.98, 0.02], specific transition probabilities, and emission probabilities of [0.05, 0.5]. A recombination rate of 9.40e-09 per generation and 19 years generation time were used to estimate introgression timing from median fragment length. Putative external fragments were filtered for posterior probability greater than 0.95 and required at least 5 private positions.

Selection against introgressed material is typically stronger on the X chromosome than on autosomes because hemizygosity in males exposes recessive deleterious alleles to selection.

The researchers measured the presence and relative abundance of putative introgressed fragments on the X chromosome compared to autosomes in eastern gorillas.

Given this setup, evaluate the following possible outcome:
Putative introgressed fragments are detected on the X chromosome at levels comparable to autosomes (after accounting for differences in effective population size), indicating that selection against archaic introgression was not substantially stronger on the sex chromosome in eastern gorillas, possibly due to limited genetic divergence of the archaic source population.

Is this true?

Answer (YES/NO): NO